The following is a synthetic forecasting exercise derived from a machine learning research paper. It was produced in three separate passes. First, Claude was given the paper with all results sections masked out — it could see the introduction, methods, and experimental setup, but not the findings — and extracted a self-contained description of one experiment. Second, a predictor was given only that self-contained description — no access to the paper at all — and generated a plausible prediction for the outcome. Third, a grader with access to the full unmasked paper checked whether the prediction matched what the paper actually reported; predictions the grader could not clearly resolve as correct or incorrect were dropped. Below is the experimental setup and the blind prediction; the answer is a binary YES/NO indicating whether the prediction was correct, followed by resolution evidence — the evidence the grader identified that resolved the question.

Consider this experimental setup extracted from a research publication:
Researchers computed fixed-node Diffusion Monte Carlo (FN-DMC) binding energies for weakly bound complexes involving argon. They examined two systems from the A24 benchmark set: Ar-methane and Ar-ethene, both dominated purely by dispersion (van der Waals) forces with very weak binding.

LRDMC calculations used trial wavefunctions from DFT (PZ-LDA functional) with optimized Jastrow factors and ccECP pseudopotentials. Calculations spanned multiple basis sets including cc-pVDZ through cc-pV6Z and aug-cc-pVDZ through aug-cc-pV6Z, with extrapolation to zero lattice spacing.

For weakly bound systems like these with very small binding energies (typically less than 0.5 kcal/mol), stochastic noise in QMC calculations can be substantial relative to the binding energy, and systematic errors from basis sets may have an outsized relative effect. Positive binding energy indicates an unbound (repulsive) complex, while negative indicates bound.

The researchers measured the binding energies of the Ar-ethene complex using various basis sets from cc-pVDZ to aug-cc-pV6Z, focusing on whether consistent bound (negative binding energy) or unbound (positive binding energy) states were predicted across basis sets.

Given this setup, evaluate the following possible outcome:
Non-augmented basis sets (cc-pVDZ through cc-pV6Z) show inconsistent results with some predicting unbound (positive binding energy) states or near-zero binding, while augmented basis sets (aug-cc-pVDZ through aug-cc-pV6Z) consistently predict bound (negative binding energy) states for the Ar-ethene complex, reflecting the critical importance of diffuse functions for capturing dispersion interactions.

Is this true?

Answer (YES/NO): NO